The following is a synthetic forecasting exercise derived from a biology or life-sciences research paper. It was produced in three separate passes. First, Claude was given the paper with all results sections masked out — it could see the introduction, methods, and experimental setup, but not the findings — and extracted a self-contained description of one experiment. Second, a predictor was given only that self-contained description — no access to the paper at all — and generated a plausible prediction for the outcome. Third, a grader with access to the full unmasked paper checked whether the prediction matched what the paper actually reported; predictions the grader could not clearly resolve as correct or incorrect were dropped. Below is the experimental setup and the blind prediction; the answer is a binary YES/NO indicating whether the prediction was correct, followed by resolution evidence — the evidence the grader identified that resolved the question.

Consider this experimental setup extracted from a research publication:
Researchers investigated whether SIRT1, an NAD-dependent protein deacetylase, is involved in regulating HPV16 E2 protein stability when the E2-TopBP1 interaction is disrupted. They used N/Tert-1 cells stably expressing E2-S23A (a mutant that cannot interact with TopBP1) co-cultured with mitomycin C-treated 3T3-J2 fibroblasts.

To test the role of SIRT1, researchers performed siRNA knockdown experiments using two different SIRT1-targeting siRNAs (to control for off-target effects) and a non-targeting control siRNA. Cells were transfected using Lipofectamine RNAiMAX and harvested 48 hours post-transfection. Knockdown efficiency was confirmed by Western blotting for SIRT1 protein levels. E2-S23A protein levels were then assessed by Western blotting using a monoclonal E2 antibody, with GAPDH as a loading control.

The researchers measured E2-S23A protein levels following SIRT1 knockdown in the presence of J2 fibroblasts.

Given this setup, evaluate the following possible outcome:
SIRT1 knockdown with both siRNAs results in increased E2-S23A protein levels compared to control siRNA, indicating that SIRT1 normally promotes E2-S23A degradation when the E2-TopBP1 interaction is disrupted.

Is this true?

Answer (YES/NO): YES